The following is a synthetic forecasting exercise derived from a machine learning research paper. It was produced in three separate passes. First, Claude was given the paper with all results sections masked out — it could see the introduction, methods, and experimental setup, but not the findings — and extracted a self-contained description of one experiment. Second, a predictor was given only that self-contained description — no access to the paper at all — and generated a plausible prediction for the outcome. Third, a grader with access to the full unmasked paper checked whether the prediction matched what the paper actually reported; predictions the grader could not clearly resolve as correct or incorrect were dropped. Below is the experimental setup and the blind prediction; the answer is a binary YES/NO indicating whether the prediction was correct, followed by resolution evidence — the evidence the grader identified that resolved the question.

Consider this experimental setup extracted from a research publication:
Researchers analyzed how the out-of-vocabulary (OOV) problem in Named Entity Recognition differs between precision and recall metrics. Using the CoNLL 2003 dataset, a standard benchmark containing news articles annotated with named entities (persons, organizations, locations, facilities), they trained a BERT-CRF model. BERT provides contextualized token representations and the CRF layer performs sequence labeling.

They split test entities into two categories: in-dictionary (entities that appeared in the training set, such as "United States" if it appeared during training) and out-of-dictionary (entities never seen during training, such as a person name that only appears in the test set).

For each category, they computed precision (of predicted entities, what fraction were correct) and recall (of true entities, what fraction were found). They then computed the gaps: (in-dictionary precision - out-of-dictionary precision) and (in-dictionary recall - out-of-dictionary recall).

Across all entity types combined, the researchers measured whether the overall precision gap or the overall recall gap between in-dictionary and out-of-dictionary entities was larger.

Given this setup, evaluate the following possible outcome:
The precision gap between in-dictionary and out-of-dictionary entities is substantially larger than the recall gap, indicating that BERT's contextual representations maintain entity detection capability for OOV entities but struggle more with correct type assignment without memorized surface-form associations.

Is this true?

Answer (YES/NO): NO